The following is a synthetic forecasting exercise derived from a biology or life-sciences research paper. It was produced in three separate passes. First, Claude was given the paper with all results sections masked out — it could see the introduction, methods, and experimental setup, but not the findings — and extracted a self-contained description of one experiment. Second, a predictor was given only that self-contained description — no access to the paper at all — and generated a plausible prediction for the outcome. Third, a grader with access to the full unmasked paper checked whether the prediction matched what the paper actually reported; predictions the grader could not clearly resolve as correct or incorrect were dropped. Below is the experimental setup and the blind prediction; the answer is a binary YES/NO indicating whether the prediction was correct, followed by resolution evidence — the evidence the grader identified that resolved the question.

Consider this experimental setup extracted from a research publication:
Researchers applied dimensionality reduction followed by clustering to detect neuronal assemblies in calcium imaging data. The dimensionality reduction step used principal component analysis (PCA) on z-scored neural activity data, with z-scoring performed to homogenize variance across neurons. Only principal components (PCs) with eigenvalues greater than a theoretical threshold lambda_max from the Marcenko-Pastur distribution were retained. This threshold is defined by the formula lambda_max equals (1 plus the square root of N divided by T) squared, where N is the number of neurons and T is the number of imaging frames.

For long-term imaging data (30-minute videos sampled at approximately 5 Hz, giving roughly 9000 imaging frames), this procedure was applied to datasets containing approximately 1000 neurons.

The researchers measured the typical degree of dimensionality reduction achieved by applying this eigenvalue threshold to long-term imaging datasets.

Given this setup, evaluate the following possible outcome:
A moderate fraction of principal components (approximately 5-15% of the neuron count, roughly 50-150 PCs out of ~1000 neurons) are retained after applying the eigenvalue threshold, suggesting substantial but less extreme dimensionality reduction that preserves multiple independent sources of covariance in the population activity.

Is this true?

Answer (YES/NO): NO